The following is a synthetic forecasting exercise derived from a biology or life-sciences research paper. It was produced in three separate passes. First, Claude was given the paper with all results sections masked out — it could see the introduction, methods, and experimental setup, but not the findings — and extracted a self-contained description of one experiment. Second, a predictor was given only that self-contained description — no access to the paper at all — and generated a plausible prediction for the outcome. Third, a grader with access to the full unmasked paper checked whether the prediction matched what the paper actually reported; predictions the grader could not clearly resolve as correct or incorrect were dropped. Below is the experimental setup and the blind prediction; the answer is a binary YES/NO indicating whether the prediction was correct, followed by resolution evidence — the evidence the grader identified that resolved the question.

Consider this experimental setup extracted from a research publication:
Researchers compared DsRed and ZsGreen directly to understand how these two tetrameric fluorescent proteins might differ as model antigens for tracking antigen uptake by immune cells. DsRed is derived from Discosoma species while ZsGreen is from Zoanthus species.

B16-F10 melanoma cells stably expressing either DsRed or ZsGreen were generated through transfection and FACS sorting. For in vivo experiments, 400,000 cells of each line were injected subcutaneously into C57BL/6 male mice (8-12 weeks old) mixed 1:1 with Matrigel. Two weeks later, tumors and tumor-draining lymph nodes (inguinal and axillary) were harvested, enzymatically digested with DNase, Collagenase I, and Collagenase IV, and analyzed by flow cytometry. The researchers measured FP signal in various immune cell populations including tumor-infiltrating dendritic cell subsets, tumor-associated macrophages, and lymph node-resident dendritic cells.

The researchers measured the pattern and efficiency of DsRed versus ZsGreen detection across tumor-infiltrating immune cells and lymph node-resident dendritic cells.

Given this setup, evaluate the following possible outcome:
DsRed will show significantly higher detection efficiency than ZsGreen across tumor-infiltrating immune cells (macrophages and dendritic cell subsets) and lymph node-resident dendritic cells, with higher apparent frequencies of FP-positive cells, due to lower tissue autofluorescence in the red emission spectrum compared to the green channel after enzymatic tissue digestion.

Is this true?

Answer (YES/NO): NO